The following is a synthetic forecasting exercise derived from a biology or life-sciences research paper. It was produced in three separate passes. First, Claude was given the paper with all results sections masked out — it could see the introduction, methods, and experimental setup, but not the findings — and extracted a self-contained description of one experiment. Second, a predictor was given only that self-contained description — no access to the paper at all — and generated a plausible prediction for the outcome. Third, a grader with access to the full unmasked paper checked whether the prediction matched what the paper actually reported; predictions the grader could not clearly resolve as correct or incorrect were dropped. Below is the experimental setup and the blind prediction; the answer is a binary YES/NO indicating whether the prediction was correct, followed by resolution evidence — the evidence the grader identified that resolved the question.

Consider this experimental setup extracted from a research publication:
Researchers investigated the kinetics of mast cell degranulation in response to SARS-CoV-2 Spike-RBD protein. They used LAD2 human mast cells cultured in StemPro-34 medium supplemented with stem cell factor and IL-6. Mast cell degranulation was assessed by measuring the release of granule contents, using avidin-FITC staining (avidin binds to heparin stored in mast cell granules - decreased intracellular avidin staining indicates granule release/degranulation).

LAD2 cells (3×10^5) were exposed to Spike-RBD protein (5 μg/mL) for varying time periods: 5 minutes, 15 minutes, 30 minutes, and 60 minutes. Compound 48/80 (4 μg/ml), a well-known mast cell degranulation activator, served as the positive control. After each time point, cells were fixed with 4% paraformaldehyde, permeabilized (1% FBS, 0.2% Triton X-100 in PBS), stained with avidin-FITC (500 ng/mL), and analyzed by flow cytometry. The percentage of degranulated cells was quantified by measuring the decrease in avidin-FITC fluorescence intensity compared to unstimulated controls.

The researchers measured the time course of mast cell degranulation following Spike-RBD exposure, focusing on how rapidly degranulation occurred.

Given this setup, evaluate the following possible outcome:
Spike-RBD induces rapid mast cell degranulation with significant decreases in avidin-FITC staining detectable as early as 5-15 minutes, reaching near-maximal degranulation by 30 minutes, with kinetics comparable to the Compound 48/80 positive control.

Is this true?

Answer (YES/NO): NO